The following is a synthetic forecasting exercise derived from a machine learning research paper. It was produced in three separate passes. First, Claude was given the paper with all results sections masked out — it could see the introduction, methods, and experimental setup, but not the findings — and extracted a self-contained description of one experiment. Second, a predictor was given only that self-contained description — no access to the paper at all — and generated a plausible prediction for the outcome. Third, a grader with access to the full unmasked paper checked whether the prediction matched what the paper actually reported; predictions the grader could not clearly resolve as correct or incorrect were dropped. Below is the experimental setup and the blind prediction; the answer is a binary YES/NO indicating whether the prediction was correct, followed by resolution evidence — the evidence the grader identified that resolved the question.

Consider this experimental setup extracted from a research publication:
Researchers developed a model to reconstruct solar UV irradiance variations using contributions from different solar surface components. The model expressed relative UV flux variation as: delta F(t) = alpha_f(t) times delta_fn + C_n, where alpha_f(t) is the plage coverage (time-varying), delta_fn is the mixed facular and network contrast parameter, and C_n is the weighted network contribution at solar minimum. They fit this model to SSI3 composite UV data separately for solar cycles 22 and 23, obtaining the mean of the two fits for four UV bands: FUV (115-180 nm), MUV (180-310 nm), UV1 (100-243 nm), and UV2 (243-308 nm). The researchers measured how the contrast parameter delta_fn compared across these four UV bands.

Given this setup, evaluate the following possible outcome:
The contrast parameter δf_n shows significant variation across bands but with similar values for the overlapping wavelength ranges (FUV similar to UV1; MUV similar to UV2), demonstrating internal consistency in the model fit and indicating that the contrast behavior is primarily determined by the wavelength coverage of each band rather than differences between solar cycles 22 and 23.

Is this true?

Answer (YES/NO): NO